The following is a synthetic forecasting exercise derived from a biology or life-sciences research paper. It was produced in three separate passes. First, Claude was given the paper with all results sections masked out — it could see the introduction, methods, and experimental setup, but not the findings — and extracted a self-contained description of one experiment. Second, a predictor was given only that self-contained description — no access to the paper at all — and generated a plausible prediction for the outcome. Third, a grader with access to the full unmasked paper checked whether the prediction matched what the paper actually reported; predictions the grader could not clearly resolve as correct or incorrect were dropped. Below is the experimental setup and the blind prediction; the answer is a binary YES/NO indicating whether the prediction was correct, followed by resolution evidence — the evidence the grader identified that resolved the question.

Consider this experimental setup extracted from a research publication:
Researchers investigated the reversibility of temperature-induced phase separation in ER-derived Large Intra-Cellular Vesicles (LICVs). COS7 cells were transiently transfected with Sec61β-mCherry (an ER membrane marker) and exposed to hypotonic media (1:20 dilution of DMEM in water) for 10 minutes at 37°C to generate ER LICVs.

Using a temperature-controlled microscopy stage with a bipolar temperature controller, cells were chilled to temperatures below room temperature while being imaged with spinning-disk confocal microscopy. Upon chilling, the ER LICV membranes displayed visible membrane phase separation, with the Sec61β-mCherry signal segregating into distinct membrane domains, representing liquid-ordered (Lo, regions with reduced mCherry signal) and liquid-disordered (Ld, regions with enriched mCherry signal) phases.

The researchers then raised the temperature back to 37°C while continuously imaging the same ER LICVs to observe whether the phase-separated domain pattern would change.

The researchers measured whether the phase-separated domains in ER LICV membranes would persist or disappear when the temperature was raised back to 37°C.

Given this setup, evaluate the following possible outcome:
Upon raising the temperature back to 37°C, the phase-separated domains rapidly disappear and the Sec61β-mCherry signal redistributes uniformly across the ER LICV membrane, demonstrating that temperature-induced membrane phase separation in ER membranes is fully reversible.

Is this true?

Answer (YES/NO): YES